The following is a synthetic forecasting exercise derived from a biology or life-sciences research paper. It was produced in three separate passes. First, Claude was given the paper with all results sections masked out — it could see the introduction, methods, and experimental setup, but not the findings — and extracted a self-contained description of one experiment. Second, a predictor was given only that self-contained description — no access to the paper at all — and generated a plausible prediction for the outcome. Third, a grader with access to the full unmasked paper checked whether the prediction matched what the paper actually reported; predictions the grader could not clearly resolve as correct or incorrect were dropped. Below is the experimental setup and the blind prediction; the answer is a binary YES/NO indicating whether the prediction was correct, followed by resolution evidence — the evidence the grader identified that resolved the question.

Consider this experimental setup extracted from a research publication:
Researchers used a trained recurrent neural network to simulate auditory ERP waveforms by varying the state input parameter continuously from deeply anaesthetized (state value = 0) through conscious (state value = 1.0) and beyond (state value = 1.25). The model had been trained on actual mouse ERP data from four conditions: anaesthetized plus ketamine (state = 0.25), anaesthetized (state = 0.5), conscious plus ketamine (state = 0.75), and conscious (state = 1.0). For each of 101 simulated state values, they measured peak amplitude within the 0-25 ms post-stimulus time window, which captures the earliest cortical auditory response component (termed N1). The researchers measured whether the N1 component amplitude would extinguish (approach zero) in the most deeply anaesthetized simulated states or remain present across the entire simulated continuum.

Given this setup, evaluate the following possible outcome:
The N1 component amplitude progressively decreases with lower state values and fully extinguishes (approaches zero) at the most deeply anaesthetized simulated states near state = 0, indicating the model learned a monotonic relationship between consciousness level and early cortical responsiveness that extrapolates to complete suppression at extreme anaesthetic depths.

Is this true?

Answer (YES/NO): NO